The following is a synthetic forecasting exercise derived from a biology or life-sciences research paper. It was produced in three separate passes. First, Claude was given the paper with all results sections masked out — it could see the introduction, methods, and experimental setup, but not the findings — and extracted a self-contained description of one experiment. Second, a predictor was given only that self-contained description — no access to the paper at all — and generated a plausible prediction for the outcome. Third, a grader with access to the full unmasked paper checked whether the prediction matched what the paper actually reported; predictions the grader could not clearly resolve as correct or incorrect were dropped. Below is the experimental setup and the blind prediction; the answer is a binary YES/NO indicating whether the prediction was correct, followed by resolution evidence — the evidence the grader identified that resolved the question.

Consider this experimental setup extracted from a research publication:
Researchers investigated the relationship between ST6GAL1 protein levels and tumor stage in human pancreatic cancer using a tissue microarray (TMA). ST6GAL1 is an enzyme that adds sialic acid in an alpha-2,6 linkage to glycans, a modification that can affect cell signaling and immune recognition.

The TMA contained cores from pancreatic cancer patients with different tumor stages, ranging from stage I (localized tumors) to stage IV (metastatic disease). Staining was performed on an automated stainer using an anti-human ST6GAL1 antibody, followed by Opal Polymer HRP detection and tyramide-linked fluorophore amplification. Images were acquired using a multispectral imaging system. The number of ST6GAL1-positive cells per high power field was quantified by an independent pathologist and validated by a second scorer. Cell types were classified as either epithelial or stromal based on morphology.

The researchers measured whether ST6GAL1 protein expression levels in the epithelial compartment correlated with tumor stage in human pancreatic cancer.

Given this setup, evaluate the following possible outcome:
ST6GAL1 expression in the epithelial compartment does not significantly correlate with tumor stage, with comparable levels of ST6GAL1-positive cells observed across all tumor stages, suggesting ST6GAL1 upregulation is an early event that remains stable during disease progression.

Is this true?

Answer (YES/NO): NO